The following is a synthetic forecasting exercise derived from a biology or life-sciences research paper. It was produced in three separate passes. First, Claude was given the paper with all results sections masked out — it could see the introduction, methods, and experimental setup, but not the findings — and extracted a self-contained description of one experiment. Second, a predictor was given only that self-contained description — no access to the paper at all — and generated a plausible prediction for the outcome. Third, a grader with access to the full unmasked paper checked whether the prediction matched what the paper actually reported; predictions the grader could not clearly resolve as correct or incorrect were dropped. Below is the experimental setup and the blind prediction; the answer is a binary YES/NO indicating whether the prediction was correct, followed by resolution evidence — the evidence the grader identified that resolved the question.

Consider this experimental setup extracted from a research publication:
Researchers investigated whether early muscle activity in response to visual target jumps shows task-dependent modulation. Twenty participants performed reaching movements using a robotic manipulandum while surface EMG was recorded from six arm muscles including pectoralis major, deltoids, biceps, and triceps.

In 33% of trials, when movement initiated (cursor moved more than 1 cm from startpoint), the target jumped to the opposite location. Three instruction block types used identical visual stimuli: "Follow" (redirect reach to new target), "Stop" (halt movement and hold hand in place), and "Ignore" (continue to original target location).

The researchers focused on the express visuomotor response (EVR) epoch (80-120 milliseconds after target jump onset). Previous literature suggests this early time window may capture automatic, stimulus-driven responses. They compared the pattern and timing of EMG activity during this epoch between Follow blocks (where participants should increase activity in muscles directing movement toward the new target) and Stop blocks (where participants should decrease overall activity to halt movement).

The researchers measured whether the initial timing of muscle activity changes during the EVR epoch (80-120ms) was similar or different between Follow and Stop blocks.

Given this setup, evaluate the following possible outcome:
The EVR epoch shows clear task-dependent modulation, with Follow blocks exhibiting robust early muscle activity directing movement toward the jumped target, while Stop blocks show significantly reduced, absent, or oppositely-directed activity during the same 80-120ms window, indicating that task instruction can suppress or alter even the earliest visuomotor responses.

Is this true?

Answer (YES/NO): NO